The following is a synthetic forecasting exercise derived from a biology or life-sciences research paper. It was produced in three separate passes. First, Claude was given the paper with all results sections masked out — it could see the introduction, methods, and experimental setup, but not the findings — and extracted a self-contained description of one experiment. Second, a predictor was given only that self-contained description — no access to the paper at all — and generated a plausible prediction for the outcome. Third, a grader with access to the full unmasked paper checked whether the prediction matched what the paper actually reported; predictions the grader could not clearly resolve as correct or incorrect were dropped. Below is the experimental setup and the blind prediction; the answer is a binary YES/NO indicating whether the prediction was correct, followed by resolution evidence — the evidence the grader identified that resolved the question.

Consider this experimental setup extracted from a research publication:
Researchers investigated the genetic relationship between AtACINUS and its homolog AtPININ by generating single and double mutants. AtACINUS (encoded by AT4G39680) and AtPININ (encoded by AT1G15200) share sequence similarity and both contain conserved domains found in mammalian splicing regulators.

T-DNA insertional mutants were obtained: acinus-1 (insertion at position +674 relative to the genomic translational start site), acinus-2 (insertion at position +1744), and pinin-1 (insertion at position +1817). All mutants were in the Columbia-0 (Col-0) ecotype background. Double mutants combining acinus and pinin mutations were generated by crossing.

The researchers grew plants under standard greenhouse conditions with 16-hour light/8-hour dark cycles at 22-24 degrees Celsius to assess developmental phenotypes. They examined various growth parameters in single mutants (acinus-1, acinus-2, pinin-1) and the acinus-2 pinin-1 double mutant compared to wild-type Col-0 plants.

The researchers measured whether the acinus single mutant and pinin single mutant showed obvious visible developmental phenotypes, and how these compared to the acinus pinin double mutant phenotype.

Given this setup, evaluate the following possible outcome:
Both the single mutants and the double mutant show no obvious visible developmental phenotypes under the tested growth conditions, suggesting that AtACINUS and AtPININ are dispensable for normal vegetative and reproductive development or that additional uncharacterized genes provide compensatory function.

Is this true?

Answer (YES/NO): NO